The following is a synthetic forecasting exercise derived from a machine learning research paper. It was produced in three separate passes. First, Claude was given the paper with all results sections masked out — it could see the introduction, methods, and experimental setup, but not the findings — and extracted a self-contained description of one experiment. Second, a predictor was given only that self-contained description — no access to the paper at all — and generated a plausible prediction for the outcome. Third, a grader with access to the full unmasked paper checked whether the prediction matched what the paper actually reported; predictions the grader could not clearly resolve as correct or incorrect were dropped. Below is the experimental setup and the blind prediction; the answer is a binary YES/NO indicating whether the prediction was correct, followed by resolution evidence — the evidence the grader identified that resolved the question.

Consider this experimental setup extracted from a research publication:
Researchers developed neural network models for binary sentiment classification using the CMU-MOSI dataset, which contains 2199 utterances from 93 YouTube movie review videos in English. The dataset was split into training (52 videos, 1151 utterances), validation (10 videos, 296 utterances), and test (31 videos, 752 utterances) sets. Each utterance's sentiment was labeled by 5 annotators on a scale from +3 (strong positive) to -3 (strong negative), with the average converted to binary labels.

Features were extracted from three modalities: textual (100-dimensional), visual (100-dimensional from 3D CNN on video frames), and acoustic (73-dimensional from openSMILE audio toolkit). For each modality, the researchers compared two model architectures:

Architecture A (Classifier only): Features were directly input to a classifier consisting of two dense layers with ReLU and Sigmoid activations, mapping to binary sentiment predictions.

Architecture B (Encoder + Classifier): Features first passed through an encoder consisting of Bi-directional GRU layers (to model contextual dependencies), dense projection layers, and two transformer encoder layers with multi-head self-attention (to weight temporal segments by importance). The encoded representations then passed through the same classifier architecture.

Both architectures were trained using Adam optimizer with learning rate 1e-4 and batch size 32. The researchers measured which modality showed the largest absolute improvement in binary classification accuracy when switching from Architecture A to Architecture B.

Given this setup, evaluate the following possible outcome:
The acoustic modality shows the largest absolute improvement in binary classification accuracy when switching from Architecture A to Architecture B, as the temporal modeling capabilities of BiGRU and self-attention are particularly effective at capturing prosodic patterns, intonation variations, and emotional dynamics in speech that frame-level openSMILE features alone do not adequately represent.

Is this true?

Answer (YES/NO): NO